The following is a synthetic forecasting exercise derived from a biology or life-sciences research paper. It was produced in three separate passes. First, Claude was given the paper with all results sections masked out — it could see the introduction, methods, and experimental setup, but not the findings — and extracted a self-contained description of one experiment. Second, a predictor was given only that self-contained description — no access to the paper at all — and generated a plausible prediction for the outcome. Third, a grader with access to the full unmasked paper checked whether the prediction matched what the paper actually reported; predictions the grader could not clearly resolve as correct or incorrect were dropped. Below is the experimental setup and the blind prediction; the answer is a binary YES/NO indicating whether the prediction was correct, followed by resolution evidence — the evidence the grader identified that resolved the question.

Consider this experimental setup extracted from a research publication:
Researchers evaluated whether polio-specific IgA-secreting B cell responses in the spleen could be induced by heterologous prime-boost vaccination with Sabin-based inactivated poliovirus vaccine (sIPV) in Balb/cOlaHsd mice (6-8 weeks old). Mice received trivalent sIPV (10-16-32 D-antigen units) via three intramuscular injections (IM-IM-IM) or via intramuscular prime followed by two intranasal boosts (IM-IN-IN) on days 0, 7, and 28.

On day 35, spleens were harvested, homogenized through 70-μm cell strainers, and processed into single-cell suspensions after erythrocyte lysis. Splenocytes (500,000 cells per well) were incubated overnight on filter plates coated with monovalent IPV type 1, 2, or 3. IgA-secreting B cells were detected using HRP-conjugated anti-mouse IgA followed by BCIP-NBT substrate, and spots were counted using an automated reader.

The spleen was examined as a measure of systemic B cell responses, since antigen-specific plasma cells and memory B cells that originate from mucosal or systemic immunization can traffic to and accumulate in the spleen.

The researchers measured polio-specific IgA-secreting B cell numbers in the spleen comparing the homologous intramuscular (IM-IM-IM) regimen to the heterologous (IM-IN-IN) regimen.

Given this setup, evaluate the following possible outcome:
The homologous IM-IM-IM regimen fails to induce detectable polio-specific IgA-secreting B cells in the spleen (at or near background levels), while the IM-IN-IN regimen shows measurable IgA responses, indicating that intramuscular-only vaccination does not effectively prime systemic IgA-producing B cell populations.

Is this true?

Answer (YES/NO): YES